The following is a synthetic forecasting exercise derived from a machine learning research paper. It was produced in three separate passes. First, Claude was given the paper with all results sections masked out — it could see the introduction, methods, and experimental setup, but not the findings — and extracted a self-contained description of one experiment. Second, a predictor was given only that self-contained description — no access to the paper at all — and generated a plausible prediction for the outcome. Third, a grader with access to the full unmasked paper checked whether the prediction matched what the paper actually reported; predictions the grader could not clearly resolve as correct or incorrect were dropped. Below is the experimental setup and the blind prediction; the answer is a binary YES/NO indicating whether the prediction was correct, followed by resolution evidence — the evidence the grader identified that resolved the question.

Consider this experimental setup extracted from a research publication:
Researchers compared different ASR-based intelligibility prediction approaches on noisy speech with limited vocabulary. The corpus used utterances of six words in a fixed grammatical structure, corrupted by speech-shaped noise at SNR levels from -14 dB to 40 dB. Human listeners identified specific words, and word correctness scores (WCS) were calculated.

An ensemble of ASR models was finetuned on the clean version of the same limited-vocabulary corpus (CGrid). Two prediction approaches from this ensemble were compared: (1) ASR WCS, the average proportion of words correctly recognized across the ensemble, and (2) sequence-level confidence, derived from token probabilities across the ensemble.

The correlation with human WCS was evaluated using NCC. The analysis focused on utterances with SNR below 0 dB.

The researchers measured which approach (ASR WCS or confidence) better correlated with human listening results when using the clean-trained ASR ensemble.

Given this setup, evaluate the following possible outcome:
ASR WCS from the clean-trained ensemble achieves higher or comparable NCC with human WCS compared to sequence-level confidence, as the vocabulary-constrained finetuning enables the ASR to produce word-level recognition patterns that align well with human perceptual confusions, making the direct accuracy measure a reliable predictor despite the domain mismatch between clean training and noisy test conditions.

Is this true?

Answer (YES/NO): YES